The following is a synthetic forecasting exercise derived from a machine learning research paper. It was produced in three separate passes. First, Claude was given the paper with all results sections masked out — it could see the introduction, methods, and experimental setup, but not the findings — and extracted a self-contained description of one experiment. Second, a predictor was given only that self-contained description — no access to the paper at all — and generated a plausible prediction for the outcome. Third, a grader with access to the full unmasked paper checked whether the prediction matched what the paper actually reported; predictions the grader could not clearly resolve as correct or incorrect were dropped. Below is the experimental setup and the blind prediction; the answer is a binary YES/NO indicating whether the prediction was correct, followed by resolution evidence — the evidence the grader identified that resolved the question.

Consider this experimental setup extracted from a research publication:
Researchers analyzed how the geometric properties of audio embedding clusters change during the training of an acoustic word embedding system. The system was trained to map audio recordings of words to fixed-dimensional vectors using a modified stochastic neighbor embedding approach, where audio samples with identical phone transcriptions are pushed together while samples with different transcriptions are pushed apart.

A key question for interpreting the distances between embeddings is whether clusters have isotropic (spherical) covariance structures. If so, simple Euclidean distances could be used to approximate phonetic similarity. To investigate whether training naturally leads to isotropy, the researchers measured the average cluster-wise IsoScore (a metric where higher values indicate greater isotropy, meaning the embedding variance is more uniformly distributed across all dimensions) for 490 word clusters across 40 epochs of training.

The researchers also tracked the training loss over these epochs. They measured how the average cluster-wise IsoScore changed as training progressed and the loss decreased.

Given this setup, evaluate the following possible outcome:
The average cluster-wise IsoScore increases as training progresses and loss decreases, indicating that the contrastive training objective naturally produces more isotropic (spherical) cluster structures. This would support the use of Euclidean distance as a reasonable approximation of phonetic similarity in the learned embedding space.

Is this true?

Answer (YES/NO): YES